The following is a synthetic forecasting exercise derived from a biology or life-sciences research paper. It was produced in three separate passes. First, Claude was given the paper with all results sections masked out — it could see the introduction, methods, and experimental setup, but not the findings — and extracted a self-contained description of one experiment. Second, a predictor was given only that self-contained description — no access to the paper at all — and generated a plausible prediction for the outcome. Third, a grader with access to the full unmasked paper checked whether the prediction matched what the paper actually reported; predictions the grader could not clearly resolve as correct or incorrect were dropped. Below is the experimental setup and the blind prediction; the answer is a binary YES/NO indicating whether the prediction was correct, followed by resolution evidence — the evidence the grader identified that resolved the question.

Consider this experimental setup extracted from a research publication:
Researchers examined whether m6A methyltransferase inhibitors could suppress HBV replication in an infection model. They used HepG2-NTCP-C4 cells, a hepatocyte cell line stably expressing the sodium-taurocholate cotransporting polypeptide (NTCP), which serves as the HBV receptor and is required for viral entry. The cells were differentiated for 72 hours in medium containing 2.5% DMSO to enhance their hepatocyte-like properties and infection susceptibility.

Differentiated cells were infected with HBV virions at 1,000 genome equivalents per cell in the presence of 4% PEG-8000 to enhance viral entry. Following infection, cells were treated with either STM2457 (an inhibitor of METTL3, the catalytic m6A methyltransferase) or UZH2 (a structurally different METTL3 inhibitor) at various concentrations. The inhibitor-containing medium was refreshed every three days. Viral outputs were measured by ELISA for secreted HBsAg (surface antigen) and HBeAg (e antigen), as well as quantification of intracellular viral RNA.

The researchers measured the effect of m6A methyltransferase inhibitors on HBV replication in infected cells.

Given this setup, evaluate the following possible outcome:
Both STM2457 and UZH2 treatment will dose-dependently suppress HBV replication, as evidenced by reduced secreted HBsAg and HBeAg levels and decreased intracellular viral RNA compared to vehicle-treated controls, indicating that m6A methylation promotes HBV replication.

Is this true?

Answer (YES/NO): NO